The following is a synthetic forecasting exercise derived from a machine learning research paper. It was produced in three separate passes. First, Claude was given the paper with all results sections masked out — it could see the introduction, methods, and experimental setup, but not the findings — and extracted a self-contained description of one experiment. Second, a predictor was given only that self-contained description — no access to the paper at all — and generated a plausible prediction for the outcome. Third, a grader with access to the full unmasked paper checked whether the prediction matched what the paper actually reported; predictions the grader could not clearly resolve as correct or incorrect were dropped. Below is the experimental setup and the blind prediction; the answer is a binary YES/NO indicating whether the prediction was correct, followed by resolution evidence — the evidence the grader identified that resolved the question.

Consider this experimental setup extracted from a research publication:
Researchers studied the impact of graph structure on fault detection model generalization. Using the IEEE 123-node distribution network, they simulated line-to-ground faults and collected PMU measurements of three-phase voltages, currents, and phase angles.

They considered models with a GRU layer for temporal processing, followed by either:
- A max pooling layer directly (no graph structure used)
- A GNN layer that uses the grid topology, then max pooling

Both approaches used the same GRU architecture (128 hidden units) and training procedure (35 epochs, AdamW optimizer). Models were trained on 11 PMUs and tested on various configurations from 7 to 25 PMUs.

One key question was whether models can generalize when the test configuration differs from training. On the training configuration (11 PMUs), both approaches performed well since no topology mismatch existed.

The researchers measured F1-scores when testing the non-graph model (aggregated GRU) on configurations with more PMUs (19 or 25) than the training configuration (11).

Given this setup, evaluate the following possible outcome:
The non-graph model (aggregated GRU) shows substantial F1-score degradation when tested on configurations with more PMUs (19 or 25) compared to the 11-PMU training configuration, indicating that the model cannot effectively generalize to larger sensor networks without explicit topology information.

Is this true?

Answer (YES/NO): YES